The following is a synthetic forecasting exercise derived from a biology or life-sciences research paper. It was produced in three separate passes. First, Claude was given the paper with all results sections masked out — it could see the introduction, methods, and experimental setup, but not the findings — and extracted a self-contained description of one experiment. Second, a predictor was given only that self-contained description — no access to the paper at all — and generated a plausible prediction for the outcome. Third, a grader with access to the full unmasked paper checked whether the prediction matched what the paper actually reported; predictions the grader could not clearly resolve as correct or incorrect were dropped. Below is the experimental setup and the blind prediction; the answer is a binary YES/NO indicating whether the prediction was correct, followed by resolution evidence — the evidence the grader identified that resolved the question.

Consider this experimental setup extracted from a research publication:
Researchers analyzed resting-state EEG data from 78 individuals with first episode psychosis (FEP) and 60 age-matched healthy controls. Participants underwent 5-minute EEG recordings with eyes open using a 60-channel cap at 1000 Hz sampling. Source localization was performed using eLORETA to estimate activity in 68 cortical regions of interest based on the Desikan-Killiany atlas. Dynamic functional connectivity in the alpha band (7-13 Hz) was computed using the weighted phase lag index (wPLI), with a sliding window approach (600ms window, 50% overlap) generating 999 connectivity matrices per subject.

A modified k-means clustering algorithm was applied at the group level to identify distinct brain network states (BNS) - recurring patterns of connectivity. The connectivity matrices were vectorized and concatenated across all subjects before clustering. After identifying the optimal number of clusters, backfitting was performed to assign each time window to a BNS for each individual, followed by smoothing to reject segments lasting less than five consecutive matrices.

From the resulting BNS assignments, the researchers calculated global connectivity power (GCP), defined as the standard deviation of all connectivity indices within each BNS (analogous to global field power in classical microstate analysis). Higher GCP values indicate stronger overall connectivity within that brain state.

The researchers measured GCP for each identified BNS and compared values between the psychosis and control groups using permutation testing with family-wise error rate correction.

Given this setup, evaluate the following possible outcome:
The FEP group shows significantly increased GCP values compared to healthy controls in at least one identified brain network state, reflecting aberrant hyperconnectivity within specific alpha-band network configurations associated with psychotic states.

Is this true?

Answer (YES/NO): NO